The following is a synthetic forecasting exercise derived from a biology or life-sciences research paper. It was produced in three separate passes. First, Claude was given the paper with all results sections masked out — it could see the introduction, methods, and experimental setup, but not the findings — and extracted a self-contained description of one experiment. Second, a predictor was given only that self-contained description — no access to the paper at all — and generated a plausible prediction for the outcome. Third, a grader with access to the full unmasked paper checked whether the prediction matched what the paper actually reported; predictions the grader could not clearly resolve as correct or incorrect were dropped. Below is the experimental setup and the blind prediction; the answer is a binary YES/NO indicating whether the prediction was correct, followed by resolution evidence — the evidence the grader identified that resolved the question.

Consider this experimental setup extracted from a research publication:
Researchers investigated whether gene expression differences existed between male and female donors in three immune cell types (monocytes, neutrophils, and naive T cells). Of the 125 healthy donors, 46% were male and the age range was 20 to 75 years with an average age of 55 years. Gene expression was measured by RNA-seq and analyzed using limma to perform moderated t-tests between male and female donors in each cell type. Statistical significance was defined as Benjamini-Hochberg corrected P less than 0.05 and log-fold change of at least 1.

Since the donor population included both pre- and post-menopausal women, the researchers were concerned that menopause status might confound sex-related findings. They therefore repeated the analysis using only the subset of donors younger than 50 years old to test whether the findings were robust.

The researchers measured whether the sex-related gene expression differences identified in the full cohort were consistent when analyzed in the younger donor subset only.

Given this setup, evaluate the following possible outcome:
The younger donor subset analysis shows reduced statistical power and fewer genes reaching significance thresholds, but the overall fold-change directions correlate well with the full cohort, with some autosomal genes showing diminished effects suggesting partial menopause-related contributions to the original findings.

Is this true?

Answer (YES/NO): NO